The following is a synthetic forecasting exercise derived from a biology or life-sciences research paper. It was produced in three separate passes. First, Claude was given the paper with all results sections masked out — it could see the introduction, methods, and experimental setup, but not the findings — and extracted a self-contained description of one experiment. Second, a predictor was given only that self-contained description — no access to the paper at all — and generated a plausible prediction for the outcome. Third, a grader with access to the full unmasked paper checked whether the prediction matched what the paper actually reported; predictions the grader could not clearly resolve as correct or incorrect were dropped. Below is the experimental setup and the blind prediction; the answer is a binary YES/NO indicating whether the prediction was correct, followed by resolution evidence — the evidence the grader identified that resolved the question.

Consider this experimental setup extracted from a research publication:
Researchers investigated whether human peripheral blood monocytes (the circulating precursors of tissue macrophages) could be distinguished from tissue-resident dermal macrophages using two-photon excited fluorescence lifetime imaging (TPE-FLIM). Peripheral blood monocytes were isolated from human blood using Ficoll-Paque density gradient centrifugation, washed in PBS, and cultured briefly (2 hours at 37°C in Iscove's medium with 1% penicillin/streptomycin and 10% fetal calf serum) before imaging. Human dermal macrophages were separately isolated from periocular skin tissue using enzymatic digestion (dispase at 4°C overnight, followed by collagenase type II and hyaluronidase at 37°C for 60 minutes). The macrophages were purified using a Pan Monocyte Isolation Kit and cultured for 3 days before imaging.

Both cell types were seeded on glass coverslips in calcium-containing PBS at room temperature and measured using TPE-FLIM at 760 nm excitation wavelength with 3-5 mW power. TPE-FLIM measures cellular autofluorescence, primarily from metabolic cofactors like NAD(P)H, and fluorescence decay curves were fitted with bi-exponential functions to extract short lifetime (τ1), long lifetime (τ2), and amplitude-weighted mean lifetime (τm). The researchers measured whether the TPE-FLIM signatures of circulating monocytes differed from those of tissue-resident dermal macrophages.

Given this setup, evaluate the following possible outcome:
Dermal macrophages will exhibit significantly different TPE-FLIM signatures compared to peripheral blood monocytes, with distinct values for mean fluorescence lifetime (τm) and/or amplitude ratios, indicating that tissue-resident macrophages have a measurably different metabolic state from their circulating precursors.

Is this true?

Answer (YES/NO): YES